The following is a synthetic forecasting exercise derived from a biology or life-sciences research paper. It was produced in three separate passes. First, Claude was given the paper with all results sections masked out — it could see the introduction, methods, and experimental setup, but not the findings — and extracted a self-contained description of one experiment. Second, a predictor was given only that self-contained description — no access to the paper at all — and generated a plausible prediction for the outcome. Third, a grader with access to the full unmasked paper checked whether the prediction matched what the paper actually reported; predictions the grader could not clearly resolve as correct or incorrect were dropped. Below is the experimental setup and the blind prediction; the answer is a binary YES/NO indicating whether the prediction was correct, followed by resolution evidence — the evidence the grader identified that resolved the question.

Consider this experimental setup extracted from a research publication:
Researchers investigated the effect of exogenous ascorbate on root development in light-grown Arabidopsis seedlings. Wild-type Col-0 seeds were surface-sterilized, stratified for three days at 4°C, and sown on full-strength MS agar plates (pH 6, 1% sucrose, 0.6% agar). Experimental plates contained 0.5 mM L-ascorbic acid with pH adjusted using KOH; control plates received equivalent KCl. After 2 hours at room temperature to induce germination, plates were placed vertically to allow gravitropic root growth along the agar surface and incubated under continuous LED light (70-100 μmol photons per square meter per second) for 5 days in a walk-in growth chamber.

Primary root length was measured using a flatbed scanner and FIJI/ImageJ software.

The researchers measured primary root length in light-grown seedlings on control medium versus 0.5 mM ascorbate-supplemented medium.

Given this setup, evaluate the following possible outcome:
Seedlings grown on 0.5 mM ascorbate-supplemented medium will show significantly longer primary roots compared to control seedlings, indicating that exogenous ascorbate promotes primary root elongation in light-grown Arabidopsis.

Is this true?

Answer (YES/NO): NO